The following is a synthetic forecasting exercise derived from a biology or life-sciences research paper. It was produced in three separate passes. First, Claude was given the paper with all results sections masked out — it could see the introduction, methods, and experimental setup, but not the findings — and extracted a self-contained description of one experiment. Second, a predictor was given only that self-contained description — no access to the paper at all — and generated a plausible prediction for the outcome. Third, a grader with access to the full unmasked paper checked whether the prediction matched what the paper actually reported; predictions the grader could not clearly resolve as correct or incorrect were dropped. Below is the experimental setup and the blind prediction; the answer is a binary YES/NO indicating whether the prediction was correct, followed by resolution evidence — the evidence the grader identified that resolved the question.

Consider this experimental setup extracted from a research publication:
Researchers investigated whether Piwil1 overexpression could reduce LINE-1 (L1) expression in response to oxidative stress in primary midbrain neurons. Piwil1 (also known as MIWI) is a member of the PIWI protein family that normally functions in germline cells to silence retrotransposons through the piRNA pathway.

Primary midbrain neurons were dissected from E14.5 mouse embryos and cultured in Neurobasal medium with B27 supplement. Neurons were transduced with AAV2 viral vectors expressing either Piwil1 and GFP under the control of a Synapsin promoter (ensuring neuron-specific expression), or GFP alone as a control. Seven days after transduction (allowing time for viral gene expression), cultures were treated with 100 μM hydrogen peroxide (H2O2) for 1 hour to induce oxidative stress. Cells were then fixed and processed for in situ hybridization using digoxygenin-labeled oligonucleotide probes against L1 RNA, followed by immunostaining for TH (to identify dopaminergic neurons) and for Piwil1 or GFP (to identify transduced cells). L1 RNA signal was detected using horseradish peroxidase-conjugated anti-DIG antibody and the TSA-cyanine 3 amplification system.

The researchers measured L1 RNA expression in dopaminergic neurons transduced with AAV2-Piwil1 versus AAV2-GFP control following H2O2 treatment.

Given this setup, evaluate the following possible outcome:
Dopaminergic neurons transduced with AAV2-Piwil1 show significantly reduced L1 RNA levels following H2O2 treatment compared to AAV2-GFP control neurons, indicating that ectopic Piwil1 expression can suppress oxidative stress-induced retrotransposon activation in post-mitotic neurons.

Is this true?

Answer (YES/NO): YES